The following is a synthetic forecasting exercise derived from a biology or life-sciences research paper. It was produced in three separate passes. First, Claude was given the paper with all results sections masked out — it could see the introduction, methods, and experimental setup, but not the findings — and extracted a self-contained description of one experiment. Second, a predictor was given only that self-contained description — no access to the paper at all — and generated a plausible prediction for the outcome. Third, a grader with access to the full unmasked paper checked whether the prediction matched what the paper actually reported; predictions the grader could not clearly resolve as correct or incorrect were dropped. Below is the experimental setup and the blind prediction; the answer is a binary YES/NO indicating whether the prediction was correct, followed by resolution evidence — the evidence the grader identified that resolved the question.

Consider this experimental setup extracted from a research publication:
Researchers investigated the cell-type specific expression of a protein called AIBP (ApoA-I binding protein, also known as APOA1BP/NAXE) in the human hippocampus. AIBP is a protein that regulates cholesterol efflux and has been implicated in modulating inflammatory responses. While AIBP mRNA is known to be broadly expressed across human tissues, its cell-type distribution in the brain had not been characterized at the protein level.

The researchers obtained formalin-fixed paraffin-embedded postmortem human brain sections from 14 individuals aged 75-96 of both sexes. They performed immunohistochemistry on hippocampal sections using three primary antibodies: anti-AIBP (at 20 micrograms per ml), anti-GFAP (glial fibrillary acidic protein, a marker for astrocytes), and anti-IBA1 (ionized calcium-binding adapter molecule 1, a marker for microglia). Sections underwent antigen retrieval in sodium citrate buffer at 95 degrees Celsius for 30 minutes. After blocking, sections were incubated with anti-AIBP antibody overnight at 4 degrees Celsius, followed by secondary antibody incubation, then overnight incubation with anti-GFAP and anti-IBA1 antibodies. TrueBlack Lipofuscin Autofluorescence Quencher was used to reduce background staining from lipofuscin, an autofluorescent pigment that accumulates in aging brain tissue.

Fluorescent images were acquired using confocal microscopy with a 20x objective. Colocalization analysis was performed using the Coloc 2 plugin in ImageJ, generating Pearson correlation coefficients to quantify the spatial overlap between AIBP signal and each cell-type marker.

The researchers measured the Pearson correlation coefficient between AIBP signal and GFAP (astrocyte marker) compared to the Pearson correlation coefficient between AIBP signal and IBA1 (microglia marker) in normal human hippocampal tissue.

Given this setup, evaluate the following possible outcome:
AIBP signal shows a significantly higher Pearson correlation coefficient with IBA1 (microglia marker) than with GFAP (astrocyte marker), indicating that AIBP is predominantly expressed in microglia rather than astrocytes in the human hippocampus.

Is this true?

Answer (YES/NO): NO